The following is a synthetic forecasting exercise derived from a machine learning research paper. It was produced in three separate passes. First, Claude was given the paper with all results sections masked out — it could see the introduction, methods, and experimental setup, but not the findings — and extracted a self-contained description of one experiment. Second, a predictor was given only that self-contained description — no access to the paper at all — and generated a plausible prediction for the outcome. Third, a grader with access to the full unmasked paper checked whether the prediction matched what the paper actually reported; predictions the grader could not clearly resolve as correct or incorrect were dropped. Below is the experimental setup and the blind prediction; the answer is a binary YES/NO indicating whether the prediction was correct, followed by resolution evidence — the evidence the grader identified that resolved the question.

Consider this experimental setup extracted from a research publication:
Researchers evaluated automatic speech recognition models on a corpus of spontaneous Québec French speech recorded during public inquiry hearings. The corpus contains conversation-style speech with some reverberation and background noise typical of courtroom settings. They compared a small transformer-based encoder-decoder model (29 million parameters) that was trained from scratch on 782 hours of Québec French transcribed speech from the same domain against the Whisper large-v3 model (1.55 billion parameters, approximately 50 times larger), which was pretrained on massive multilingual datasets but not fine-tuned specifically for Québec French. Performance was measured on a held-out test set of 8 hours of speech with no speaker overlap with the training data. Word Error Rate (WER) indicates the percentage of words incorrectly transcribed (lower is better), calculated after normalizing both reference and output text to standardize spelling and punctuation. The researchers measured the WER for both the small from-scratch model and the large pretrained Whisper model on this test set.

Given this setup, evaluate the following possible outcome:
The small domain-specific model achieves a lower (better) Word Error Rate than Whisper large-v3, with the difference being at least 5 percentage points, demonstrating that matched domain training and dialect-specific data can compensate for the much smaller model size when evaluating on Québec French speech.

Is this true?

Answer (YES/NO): NO